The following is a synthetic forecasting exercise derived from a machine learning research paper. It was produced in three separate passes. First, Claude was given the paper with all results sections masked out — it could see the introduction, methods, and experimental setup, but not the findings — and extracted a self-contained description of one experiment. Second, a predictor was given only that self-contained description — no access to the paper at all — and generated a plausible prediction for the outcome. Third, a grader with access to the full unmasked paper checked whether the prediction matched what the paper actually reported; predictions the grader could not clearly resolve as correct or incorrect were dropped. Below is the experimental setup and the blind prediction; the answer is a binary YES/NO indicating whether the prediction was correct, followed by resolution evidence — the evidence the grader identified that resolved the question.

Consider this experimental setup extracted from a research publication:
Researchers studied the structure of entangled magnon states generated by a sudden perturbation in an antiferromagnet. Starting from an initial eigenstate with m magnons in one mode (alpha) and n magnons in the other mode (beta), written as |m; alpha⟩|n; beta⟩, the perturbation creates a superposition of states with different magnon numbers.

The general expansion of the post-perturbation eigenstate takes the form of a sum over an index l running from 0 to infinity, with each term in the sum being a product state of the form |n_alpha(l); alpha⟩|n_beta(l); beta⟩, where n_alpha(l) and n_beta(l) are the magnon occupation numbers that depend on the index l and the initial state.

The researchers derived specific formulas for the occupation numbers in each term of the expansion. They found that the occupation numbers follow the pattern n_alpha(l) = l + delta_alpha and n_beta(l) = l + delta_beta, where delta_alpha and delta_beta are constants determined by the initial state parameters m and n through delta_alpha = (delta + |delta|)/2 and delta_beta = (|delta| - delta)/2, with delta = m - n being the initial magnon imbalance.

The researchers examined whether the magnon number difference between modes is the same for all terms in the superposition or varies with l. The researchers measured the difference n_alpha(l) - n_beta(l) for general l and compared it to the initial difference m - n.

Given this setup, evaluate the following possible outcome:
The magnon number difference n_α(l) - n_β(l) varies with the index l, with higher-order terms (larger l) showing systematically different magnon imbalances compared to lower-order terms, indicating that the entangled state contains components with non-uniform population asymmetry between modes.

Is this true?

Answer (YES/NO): NO